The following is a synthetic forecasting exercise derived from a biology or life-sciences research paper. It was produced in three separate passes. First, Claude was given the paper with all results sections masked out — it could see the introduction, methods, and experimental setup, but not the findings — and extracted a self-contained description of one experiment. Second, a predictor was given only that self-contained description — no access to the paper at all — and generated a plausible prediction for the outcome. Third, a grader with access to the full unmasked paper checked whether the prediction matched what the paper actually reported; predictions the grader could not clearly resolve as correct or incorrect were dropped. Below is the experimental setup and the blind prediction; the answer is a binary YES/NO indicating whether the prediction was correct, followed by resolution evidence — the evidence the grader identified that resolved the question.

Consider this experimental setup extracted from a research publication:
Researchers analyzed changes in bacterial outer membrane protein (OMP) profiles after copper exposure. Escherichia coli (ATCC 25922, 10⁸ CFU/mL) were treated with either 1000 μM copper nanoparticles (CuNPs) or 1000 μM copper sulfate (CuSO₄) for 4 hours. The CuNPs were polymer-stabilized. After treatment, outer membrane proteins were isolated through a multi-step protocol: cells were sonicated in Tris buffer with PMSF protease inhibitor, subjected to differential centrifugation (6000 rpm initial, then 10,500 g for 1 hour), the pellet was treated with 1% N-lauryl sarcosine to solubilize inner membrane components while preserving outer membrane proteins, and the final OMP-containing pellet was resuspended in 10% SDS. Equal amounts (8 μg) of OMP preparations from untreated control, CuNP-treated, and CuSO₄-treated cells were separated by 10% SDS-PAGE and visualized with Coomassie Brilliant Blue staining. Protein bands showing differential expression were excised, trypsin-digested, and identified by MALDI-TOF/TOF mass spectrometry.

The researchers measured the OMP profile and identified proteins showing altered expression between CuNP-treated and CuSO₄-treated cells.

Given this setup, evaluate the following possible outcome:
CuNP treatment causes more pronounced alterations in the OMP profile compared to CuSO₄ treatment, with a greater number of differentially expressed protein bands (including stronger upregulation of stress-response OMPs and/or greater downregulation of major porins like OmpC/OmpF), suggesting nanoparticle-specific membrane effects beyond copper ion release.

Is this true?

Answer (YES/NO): NO